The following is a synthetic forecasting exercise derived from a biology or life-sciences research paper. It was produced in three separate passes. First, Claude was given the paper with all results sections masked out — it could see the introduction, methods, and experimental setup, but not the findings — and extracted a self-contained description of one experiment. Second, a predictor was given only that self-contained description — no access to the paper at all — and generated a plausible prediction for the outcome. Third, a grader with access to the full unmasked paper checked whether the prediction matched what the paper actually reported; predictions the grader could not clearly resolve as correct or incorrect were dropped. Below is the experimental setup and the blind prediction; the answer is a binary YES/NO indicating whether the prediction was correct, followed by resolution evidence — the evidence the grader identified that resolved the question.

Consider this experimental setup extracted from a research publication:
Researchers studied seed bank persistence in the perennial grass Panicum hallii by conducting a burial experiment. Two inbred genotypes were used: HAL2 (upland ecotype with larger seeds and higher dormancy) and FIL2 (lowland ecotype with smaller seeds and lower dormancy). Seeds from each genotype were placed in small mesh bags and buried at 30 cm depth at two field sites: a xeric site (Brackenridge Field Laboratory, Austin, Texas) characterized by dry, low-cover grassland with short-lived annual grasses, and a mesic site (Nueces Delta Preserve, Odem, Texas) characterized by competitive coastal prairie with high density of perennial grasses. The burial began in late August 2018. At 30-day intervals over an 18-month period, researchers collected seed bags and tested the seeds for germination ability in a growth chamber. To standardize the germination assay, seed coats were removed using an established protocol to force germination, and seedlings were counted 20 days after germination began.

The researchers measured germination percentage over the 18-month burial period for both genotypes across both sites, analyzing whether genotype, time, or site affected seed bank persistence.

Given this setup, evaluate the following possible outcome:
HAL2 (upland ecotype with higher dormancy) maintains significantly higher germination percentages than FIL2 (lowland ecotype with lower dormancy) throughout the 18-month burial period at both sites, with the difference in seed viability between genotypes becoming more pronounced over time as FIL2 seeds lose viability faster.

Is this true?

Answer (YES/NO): YES